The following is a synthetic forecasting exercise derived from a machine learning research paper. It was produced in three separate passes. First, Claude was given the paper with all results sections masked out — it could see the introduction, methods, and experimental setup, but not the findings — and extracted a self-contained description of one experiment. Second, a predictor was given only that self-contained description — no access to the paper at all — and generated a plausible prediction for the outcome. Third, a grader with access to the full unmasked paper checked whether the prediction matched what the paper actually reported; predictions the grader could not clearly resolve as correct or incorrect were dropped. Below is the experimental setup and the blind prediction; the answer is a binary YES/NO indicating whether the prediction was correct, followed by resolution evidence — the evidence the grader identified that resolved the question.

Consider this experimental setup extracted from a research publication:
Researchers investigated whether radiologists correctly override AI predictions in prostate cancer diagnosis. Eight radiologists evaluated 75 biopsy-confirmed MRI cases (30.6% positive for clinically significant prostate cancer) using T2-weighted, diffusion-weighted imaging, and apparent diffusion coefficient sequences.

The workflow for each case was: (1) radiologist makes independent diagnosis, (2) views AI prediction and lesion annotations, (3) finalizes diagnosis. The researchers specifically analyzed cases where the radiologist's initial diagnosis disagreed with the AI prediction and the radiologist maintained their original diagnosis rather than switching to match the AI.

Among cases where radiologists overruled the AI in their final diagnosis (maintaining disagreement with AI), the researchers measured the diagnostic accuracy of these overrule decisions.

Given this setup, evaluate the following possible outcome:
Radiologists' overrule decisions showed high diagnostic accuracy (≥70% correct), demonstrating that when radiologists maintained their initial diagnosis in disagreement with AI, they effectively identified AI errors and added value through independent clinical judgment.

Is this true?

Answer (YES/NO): NO